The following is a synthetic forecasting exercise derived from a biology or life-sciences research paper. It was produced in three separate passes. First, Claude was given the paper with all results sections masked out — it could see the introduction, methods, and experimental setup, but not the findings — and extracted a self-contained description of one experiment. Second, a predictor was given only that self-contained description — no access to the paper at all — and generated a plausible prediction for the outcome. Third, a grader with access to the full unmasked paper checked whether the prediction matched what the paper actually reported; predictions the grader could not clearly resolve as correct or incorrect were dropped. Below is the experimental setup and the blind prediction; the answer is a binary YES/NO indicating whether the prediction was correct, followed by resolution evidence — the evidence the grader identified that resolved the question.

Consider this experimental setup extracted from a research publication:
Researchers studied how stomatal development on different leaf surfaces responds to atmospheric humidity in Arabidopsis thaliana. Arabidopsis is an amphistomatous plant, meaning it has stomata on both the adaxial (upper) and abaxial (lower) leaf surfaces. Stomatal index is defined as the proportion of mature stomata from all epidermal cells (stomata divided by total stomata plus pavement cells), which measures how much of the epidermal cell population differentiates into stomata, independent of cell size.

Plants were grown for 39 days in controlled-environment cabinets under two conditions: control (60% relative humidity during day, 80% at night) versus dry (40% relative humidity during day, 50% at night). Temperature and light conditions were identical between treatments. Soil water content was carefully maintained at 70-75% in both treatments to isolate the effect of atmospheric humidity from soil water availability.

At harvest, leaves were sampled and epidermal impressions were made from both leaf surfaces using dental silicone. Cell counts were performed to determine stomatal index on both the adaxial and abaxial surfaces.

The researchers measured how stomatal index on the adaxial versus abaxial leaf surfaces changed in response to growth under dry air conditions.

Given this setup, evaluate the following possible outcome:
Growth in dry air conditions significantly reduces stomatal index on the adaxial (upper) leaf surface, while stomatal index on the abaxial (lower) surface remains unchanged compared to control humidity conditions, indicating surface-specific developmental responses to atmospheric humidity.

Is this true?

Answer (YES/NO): NO